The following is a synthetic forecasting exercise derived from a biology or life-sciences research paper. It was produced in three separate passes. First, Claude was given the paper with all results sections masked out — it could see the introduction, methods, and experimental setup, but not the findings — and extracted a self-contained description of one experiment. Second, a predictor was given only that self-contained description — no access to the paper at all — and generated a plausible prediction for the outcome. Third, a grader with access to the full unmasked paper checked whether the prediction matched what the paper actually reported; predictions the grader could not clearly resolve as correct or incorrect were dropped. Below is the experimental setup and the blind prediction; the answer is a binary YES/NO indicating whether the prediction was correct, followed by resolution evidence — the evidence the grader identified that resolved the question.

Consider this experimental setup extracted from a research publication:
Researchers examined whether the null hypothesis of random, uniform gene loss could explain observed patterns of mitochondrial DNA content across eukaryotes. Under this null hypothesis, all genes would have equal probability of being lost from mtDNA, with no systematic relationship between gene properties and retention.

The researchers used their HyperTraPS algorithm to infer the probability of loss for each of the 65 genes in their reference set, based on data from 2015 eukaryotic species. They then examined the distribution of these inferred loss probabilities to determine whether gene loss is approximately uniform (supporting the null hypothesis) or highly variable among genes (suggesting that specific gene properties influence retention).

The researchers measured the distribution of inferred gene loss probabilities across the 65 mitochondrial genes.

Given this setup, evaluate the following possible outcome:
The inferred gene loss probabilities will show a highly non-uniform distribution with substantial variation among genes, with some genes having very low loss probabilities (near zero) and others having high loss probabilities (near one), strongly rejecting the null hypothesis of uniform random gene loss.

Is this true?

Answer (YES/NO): YES